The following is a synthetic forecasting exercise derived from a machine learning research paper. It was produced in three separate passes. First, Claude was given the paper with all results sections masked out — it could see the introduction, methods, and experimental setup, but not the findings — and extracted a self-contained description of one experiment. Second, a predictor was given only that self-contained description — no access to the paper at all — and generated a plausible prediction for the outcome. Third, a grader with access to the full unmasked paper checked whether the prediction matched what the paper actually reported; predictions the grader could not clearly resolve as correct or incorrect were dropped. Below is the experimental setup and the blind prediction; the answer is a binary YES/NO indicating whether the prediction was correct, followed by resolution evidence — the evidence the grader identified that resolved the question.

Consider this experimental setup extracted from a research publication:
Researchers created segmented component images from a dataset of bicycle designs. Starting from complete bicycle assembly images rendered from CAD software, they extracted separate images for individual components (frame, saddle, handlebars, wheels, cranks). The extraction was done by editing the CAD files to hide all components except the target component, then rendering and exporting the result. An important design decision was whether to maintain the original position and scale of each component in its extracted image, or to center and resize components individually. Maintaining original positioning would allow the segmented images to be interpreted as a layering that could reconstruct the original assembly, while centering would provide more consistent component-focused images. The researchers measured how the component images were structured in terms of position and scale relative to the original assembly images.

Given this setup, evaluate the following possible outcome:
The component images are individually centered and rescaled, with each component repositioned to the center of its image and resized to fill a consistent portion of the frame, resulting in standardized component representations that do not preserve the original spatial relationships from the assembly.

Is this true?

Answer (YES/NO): NO